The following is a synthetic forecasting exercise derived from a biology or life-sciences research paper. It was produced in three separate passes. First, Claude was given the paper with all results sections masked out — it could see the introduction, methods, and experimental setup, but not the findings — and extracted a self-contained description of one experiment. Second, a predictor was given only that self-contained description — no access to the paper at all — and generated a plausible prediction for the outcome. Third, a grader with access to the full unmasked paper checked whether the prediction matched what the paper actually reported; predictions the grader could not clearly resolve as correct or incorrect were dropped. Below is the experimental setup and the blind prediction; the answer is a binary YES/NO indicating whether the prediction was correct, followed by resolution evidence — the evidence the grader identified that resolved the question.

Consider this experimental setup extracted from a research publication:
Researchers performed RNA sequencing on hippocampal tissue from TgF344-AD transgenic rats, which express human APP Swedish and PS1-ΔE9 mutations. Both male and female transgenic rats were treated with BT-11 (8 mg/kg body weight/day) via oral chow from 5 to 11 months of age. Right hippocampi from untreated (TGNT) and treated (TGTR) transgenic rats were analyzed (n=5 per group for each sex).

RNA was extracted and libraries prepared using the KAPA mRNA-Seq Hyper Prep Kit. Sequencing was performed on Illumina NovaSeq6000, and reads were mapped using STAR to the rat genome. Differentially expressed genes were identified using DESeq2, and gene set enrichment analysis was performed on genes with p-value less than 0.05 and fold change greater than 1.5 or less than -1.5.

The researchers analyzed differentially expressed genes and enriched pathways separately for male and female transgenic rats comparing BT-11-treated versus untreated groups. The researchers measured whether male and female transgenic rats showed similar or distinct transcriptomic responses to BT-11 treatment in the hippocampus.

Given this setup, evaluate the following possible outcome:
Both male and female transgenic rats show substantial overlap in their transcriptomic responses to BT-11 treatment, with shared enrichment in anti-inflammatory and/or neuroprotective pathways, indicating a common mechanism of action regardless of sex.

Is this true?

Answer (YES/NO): NO